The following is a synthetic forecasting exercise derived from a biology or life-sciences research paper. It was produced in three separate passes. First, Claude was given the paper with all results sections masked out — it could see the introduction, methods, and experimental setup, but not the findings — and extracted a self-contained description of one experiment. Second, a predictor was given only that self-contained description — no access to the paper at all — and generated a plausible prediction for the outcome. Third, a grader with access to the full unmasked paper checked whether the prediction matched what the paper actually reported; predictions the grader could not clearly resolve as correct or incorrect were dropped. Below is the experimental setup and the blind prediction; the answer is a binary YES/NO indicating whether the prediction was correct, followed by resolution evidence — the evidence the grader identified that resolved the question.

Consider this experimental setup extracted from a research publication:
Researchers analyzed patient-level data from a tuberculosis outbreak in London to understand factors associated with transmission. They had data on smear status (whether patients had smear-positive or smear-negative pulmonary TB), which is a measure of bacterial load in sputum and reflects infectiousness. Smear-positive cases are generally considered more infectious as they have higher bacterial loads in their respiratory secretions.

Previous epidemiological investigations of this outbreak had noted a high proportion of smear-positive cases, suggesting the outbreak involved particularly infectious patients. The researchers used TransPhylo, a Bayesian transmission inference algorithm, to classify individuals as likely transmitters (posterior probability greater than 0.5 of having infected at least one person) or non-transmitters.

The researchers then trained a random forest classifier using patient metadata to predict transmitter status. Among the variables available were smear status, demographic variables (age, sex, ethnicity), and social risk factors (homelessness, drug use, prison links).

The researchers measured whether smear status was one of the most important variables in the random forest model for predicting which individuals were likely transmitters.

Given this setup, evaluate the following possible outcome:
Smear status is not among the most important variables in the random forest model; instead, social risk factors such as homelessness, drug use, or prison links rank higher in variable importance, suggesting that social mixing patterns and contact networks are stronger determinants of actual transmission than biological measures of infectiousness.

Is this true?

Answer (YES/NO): YES